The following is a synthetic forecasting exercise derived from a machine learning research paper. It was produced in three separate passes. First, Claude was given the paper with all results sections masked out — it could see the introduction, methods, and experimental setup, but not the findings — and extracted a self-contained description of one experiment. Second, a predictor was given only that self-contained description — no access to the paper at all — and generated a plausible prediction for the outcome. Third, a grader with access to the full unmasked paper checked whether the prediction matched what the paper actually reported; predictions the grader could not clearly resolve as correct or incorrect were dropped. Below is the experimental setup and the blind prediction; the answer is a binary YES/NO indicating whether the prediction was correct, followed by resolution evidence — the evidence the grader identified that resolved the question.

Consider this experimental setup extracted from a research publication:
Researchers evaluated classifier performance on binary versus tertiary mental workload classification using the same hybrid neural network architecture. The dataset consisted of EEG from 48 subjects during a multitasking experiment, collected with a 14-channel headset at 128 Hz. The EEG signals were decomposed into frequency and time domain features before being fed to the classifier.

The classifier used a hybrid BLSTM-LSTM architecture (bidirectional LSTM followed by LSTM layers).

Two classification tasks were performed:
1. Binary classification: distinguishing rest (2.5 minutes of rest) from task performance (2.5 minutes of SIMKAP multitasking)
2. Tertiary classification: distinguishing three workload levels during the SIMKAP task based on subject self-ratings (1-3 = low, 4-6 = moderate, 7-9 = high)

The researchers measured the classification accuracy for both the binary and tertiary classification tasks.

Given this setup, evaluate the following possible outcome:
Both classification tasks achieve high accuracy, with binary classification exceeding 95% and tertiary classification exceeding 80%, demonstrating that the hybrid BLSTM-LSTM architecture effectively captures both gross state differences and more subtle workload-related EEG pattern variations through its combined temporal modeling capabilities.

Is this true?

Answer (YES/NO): NO